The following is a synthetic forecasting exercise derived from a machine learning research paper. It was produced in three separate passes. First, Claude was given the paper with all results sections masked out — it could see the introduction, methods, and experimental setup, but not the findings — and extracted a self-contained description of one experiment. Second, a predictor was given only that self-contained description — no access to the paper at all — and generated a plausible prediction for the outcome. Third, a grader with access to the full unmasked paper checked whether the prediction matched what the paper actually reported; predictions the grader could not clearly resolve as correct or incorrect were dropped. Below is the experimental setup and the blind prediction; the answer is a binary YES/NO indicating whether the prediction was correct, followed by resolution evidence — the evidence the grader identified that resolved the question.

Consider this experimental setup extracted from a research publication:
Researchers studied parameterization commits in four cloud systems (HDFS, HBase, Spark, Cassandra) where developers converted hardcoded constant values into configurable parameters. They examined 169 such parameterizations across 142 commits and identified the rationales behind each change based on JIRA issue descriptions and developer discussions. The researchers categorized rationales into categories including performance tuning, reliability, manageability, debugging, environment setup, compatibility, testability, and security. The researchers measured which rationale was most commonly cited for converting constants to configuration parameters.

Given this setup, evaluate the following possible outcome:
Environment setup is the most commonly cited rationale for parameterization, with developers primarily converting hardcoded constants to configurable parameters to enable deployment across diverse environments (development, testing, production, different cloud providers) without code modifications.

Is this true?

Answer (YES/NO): NO